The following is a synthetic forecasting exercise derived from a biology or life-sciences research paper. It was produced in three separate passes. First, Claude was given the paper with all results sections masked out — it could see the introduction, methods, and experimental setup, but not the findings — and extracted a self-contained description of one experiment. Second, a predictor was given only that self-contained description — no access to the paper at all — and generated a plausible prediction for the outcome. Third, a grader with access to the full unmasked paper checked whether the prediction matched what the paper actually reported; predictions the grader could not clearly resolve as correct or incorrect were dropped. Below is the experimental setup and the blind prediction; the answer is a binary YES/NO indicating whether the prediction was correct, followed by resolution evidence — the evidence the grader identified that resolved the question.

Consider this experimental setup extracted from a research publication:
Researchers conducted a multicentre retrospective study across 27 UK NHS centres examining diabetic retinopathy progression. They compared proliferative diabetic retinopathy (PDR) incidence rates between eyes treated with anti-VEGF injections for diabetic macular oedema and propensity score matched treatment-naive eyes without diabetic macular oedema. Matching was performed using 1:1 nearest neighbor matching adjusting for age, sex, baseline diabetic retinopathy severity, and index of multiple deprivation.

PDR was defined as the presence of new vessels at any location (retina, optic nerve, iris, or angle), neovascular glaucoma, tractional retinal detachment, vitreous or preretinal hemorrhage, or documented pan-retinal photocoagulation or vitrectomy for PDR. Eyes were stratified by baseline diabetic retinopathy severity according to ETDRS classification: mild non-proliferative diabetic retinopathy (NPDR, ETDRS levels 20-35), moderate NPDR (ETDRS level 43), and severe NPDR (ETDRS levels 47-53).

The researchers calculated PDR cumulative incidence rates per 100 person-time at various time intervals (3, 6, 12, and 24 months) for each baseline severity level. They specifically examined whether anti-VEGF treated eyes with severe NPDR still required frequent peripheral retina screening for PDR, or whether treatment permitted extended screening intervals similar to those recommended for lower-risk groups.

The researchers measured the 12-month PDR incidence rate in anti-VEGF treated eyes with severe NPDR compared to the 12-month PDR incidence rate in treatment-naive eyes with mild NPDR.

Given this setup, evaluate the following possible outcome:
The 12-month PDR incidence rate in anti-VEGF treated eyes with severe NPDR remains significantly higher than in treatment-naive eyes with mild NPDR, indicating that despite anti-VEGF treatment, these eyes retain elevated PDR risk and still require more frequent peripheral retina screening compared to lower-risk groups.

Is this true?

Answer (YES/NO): YES